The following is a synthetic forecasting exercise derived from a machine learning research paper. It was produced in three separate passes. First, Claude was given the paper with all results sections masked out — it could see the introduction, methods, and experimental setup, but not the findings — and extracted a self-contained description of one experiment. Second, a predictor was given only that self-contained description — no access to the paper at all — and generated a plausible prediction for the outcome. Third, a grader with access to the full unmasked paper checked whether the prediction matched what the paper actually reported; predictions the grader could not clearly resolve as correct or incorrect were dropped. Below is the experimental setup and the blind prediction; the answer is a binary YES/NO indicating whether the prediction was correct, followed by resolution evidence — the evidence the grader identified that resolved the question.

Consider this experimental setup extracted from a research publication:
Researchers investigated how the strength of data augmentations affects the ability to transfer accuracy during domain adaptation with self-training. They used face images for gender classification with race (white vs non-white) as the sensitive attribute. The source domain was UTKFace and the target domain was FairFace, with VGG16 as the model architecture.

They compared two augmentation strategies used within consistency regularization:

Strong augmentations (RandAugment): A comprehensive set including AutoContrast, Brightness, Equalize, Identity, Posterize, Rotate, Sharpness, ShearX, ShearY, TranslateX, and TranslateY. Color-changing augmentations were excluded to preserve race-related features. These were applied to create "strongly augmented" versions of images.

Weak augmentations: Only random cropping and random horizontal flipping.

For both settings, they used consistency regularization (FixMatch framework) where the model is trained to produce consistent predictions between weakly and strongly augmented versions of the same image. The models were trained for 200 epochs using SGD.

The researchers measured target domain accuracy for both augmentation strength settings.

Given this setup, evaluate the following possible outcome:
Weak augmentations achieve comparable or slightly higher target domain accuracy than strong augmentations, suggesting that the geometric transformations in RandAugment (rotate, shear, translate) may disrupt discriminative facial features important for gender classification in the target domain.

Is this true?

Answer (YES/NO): NO